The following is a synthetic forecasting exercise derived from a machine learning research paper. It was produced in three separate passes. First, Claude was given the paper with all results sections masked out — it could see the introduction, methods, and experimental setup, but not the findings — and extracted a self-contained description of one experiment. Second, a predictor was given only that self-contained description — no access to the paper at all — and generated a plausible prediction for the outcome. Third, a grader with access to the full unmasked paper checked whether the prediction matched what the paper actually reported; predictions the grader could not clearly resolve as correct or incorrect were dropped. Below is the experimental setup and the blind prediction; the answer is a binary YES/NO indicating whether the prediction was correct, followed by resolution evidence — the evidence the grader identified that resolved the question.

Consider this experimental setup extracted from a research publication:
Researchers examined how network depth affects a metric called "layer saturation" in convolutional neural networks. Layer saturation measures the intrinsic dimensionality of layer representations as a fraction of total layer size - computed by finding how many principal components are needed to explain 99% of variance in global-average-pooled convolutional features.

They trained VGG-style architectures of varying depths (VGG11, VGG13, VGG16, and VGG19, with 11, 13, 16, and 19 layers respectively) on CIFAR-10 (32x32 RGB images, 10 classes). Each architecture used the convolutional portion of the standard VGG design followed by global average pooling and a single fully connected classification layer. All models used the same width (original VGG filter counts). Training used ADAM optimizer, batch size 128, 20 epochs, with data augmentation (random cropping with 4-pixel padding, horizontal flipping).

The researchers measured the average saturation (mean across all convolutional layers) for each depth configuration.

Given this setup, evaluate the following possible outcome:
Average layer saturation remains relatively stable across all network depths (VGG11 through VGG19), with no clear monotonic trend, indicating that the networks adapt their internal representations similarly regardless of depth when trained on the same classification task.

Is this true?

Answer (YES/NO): NO